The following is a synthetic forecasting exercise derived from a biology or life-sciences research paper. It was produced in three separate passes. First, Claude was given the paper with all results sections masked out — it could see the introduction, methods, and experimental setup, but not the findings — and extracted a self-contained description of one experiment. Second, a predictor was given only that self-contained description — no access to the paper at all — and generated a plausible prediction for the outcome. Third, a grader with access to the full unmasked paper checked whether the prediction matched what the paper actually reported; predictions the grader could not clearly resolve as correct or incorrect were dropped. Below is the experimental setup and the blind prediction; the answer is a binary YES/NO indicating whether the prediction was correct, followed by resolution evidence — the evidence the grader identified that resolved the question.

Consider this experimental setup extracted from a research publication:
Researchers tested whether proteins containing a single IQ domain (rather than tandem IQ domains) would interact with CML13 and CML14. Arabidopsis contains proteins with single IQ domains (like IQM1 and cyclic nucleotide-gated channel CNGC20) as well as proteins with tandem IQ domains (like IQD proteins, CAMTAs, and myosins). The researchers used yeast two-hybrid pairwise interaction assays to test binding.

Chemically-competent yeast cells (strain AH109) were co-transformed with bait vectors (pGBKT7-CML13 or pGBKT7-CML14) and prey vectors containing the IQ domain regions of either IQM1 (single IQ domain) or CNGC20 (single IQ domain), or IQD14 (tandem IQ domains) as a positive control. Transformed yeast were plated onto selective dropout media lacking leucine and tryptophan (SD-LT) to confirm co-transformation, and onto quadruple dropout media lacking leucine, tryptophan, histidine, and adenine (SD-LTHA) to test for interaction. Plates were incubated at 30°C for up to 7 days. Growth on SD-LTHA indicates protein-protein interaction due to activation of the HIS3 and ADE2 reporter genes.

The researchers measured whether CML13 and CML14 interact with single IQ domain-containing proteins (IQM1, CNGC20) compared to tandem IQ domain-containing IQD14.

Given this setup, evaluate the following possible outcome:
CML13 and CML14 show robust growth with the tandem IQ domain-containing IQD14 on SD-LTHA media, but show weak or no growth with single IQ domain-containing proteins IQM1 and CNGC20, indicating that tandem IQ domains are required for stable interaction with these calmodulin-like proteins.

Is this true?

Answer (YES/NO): YES